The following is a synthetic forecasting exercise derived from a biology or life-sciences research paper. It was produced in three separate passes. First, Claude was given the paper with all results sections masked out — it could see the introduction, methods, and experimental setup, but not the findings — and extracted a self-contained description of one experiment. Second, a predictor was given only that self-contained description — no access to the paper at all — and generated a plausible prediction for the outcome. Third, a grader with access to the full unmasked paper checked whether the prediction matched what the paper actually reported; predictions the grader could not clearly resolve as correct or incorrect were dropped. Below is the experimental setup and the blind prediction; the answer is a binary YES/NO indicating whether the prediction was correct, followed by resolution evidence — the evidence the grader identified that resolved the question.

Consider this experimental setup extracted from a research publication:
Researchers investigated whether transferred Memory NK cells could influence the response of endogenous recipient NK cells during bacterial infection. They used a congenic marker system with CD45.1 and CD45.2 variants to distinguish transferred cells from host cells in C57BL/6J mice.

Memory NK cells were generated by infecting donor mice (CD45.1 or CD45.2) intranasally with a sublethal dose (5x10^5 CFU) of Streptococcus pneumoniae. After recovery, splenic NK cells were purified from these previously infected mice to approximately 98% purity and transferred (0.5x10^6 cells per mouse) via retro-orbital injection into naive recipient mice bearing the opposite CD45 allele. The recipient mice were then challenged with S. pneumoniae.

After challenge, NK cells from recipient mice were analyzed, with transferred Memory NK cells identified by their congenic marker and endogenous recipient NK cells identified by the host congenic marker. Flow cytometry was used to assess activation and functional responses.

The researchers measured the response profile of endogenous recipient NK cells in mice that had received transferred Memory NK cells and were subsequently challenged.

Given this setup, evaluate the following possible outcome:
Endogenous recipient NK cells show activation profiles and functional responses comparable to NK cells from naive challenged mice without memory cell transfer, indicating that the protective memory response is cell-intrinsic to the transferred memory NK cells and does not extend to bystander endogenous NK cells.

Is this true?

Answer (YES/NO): NO